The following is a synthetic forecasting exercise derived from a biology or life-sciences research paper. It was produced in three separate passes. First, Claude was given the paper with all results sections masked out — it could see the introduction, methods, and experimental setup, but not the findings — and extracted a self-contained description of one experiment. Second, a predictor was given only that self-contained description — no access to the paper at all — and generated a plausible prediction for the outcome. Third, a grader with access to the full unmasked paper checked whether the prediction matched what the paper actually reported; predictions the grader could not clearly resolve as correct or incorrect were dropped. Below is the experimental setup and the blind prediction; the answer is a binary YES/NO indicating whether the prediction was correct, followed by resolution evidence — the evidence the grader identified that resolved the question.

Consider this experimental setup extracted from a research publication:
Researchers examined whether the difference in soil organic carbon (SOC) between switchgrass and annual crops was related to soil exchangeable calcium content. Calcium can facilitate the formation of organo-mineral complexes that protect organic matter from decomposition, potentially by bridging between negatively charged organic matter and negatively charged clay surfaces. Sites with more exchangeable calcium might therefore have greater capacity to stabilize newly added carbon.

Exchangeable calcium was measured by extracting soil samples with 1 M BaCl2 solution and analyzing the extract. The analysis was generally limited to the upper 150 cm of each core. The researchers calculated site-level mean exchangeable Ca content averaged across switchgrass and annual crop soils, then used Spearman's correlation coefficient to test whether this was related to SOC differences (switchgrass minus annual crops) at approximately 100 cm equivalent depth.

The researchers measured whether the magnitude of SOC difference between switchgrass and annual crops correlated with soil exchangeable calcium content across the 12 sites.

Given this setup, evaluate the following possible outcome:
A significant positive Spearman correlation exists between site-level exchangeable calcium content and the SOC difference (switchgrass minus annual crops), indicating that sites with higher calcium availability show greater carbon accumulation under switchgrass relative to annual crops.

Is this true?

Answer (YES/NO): NO